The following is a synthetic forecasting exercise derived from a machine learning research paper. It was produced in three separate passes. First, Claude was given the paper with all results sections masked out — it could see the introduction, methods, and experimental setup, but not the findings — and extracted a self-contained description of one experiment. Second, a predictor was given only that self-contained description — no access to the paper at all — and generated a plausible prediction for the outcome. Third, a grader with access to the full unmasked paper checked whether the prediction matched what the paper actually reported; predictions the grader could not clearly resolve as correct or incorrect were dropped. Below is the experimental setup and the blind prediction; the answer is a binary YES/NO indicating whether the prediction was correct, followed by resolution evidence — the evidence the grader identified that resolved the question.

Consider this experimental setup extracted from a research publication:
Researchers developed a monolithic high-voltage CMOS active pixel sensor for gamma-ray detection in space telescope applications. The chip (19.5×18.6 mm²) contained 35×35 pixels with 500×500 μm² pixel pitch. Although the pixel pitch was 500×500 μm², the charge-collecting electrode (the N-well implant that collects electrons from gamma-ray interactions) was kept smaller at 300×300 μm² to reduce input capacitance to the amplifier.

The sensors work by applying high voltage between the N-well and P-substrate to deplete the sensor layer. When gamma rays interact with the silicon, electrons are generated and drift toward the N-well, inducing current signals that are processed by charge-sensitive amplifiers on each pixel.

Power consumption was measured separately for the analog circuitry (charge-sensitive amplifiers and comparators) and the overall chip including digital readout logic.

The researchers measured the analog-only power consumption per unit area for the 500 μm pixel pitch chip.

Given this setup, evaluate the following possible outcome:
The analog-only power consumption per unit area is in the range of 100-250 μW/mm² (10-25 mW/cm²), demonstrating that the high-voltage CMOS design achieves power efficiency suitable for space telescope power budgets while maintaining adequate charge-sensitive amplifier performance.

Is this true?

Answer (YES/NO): NO